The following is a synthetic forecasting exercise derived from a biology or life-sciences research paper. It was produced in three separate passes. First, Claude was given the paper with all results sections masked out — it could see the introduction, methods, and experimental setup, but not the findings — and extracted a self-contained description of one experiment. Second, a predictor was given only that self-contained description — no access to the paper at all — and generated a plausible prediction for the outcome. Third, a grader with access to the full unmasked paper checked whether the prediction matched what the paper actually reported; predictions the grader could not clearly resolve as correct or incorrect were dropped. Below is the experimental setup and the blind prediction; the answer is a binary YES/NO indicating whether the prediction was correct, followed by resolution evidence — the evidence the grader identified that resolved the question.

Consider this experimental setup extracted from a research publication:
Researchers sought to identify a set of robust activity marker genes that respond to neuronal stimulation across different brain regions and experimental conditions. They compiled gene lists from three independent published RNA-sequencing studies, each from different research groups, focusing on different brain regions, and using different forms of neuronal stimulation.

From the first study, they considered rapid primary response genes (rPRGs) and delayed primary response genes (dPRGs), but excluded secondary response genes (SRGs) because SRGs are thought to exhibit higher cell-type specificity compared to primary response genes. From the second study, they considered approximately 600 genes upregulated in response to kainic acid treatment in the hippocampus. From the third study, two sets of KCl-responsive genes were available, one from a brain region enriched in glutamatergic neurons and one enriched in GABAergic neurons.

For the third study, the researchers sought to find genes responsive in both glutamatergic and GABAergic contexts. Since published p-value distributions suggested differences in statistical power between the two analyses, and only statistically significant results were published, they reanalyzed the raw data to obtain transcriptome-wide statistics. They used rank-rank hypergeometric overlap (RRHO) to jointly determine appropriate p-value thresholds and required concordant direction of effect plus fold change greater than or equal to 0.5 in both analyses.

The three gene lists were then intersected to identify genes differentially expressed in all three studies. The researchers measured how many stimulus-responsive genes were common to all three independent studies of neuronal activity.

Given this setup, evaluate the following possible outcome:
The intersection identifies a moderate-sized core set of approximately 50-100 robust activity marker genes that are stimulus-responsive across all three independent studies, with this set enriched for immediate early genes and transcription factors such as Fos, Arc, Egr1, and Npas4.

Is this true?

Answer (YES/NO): NO